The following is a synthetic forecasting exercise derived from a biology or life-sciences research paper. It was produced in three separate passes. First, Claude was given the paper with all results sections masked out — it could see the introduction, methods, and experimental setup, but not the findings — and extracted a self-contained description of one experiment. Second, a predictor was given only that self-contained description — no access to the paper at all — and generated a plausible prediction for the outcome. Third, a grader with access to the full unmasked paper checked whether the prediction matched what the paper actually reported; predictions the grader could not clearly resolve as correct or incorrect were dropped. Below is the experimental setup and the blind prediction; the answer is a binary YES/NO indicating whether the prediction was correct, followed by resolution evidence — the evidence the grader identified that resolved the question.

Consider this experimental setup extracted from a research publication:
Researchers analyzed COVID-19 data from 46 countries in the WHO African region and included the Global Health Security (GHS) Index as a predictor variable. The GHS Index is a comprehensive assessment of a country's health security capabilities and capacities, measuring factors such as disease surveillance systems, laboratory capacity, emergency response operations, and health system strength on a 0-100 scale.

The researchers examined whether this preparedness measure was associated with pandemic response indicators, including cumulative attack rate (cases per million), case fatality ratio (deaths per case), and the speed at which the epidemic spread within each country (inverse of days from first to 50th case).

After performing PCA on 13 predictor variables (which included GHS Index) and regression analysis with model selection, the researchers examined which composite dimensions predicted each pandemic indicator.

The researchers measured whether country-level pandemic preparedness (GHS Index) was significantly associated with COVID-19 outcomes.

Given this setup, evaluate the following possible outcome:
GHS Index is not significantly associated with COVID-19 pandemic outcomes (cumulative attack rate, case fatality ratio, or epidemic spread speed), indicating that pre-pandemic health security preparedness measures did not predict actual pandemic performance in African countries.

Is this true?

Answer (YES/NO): NO